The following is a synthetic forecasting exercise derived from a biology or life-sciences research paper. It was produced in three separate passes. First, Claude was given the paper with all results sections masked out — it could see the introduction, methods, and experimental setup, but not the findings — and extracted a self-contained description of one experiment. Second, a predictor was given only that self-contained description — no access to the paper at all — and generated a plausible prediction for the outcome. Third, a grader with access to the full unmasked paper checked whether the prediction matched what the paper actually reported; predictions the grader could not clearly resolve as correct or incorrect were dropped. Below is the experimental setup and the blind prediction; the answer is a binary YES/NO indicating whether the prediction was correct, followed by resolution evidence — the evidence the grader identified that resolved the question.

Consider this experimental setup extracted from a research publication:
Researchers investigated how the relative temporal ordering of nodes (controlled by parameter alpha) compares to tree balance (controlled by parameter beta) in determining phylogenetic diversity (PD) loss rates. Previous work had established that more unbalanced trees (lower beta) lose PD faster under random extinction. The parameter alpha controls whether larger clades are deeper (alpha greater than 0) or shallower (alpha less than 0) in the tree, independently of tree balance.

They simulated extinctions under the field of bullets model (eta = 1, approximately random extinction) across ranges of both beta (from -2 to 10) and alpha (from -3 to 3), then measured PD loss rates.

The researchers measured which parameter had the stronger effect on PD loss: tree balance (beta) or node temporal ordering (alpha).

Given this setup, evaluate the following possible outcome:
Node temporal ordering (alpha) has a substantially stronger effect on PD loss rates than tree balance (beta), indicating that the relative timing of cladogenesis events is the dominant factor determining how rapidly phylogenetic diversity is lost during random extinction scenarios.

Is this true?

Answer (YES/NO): NO